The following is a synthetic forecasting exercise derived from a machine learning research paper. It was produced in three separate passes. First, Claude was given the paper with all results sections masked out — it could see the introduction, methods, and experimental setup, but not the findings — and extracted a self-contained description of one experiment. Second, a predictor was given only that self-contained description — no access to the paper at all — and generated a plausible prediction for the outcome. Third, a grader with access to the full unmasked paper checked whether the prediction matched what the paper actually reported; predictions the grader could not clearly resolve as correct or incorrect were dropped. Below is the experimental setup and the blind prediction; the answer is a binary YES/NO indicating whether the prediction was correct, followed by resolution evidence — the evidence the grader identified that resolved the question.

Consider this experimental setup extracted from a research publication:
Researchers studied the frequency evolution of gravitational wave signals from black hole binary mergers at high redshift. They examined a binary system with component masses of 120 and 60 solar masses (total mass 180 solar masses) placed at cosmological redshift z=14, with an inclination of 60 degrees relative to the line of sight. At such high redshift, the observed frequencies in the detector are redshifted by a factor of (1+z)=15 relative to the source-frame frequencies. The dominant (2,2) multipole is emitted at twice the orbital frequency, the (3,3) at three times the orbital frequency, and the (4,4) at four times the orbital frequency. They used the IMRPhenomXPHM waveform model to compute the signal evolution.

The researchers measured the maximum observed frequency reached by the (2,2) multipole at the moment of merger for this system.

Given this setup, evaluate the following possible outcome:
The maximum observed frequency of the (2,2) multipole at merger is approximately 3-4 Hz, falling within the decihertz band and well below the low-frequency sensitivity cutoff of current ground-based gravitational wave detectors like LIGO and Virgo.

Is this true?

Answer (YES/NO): NO